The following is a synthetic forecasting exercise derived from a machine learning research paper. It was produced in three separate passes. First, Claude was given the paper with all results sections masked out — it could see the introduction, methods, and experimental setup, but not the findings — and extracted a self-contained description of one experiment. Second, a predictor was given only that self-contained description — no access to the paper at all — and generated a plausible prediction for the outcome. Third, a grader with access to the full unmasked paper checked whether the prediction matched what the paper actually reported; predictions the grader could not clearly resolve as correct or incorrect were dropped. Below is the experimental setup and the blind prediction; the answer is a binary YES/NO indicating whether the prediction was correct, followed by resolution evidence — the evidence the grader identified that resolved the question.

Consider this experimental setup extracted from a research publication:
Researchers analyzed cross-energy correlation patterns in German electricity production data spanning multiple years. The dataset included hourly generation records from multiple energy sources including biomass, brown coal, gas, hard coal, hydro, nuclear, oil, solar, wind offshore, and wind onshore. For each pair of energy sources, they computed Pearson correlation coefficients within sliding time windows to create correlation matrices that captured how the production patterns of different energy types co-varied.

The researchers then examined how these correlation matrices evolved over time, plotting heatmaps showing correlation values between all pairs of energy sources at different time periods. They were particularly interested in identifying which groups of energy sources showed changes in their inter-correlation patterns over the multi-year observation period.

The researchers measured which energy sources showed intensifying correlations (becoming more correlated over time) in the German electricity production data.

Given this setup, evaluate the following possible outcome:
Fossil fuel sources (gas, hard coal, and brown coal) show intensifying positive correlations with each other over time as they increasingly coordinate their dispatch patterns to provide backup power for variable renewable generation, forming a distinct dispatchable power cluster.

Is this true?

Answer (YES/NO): NO